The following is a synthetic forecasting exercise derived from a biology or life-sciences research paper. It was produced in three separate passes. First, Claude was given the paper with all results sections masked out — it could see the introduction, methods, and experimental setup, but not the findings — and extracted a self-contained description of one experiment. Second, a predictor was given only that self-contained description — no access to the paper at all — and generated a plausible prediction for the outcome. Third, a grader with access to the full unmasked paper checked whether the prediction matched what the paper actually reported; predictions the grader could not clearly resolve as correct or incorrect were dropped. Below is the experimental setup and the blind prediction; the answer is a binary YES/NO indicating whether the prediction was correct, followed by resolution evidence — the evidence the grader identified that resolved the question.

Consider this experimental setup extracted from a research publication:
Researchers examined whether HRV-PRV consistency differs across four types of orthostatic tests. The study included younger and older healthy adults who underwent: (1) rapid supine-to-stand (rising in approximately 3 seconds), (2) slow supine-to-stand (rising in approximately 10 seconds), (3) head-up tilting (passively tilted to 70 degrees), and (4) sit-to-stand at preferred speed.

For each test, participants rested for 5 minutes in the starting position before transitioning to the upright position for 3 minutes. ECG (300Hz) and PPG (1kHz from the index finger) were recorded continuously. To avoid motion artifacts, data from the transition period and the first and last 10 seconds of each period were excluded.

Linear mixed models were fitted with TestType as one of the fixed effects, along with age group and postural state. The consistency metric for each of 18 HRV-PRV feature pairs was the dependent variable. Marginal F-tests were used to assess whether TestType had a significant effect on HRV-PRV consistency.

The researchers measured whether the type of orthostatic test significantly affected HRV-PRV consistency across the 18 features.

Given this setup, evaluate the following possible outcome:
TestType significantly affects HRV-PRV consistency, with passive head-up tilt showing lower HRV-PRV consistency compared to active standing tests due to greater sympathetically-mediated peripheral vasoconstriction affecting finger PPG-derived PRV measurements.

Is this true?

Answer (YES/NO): NO